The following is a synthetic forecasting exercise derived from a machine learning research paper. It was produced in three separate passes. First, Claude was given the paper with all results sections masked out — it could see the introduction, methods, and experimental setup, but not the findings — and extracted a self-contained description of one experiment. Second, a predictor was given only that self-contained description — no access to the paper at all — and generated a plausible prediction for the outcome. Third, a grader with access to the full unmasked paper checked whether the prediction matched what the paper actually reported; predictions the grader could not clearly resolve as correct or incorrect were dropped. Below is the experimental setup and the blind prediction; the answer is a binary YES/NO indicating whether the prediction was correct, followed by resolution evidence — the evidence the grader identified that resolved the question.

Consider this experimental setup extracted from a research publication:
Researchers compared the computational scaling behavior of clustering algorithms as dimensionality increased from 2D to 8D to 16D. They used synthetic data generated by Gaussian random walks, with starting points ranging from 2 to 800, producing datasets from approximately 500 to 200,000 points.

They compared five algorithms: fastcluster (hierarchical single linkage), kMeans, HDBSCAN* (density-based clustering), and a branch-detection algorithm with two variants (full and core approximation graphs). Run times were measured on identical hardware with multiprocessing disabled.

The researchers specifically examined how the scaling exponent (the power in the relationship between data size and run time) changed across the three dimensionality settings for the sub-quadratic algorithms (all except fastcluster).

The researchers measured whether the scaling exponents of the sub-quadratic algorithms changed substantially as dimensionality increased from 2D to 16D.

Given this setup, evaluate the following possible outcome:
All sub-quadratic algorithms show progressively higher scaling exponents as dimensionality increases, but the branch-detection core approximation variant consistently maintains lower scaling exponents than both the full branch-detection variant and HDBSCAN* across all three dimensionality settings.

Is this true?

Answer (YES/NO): NO